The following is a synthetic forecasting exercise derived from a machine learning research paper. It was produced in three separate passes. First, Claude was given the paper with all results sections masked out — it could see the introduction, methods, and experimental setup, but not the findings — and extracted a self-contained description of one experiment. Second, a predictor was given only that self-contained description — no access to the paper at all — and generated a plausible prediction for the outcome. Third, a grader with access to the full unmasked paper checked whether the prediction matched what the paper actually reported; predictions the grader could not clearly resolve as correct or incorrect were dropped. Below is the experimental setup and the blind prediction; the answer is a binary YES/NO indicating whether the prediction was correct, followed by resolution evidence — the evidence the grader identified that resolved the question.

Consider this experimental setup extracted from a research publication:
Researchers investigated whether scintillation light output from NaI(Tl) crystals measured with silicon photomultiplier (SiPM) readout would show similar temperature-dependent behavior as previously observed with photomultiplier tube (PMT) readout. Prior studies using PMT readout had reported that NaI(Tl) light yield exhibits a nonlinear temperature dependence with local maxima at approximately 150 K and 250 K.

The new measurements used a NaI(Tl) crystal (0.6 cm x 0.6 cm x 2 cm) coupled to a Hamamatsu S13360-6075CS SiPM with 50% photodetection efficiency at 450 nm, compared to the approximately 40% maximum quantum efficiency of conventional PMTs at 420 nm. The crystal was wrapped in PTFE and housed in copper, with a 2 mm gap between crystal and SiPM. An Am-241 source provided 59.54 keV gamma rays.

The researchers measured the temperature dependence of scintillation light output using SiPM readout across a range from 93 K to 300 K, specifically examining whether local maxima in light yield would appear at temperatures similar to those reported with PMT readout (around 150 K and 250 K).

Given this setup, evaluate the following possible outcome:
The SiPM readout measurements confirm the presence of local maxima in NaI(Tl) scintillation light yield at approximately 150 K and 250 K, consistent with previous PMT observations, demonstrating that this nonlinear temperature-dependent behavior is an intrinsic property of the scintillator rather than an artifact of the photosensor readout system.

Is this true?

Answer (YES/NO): NO